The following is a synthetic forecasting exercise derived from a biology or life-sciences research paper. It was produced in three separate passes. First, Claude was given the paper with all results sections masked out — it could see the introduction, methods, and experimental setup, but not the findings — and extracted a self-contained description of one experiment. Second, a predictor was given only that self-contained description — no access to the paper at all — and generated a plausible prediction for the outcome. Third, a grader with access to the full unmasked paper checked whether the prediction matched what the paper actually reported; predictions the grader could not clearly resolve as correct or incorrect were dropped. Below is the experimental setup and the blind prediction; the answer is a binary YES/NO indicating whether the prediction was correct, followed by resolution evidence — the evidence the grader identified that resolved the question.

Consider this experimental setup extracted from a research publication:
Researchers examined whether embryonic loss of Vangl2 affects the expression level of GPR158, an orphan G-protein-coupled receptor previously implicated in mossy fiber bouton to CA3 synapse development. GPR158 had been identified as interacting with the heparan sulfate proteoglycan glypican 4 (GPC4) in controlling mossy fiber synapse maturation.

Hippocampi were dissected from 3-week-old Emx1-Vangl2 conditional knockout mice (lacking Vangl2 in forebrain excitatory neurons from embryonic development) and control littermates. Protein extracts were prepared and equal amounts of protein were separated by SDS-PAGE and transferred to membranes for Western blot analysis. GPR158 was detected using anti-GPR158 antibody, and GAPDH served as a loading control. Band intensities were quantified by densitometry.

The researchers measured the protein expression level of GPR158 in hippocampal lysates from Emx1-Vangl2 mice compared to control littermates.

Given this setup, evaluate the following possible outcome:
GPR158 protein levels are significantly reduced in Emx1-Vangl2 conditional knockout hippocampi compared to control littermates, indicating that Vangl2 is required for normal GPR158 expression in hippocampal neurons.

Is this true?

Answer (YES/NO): YES